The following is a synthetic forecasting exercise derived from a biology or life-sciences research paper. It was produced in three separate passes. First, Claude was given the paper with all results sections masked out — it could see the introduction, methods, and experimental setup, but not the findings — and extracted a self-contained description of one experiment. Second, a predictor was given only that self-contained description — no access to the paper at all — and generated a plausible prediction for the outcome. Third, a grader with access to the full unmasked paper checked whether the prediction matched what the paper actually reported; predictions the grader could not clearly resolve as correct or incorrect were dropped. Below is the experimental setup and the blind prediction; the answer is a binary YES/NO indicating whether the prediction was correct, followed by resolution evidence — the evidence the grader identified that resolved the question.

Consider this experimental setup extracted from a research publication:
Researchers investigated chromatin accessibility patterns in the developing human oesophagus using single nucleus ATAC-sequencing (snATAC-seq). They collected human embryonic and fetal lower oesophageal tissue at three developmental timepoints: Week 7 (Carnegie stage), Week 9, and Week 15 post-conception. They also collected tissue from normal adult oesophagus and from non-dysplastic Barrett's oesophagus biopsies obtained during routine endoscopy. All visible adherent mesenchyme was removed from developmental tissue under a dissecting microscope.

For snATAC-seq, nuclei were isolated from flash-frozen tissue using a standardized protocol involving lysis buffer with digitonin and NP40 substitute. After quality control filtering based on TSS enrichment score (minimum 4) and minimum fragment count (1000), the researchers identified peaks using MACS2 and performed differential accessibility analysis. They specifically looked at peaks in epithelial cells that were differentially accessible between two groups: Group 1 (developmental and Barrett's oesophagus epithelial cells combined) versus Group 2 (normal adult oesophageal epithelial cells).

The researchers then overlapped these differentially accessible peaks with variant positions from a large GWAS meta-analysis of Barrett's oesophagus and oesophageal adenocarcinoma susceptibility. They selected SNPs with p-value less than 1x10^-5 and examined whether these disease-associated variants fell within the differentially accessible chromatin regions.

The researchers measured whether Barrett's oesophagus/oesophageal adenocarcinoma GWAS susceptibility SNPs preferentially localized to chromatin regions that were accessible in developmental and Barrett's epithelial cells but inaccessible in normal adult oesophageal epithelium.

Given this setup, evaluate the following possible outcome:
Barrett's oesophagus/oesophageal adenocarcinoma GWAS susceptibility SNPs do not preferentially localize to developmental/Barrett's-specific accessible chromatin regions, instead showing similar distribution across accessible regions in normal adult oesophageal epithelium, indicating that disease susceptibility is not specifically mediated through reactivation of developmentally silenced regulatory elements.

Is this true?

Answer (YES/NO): NO